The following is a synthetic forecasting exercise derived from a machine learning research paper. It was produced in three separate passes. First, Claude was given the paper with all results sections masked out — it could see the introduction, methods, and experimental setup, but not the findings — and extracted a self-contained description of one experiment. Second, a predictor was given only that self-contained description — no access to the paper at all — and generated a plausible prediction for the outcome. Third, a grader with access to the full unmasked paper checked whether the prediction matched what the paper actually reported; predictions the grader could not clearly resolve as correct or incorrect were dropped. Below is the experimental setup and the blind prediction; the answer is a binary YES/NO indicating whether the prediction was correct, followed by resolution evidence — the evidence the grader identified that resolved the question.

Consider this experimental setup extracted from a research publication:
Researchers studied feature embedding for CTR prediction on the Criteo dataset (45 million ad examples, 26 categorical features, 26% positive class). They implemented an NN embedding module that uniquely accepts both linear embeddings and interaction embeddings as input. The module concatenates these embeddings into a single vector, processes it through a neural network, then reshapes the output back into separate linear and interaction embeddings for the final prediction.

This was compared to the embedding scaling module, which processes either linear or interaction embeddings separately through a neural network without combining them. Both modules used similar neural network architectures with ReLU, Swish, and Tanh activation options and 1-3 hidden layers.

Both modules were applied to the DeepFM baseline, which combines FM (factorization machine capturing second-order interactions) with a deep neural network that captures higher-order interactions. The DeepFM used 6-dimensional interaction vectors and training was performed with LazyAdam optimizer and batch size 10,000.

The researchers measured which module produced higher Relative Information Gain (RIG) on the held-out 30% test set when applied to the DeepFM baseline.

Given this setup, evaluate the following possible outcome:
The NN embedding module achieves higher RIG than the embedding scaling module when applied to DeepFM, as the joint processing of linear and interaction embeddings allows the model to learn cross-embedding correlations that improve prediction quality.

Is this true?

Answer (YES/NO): NO